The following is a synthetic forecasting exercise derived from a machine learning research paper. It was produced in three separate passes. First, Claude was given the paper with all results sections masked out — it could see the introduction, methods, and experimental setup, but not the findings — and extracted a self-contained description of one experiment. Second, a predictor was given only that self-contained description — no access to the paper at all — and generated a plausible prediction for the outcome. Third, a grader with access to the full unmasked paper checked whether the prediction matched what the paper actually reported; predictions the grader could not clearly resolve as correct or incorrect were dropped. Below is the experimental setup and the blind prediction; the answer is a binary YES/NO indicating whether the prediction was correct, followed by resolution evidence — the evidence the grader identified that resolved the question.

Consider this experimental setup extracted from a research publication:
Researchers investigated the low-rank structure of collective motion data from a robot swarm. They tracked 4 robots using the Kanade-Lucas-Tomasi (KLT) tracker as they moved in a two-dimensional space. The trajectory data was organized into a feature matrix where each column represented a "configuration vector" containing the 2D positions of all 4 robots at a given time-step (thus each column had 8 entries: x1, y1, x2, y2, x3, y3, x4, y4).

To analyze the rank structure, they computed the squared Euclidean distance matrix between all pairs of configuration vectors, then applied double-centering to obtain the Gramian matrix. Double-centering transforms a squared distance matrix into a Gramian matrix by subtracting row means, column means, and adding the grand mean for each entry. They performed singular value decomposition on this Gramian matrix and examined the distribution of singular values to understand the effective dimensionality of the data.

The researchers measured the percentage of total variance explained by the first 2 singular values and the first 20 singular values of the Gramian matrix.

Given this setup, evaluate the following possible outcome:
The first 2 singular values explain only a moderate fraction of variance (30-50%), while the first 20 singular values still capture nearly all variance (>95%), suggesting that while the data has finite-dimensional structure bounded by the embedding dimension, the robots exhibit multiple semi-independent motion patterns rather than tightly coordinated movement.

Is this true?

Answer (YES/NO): YES